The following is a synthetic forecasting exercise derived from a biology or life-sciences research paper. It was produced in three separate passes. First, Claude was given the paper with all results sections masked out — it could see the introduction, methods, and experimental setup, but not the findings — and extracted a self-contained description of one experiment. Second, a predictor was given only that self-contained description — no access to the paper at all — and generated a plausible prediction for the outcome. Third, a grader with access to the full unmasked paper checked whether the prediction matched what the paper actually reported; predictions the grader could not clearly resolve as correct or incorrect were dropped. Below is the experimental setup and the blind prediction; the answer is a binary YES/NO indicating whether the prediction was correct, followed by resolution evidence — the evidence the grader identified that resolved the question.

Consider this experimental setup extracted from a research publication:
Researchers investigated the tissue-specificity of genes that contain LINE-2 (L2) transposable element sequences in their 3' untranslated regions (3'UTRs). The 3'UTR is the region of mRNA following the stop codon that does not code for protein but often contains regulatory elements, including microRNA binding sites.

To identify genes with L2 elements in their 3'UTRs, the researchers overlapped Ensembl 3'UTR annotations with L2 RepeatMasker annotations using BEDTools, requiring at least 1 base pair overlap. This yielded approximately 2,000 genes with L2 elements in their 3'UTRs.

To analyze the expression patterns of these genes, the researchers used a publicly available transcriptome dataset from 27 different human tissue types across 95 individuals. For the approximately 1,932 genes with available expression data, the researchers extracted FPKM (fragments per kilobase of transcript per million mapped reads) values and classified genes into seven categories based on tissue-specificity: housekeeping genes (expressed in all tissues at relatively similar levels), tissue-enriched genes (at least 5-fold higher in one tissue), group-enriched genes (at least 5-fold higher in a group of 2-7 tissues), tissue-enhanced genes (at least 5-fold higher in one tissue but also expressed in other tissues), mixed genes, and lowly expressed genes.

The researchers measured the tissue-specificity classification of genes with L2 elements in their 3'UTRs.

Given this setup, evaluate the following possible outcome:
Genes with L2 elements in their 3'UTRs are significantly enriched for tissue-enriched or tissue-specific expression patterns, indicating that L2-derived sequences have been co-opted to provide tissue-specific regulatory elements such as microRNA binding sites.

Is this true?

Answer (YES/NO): NO